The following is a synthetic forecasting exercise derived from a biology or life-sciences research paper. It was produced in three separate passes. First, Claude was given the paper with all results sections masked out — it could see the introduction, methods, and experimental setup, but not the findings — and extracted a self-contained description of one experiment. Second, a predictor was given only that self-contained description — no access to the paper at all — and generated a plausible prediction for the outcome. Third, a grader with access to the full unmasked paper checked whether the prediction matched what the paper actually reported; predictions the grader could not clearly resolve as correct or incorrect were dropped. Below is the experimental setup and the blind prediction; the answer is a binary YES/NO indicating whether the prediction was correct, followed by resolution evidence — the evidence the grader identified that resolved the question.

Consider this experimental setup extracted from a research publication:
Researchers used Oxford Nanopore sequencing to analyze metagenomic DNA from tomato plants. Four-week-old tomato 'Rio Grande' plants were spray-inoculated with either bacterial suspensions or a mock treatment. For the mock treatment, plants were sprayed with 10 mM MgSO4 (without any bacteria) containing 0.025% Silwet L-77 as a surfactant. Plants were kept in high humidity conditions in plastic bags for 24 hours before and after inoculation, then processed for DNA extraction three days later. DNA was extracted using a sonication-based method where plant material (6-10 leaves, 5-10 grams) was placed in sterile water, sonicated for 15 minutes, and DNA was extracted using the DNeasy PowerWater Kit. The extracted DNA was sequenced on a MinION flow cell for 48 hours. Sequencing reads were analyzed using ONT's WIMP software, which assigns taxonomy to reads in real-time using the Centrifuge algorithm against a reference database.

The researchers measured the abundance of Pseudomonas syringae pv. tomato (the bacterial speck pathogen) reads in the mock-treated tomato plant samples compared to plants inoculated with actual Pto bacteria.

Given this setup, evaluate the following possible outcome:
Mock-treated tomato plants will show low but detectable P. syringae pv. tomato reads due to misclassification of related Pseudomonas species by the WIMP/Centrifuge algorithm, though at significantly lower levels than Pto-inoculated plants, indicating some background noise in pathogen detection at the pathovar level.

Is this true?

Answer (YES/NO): NO